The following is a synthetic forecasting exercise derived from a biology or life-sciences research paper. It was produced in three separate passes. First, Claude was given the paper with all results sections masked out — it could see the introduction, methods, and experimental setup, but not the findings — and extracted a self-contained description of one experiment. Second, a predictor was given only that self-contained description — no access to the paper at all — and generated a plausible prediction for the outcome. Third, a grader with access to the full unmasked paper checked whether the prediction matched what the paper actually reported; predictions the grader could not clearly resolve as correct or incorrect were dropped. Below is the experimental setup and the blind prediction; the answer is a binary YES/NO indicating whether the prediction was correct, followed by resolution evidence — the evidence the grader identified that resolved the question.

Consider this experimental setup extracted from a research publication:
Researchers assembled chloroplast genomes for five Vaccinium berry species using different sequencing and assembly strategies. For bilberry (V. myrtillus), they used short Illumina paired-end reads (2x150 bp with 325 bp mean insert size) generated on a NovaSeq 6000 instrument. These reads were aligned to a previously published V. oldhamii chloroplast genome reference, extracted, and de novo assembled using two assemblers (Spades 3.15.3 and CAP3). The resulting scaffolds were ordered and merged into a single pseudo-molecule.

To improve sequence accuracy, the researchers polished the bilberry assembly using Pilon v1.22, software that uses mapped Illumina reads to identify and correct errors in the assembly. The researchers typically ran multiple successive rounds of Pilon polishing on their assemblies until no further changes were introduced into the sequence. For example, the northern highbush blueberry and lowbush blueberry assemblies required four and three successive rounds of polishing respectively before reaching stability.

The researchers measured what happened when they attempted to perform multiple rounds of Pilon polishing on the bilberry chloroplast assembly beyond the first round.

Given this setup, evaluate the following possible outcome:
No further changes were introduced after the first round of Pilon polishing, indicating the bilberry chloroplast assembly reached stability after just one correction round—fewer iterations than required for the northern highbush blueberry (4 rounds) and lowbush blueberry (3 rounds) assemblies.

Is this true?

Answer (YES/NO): NO